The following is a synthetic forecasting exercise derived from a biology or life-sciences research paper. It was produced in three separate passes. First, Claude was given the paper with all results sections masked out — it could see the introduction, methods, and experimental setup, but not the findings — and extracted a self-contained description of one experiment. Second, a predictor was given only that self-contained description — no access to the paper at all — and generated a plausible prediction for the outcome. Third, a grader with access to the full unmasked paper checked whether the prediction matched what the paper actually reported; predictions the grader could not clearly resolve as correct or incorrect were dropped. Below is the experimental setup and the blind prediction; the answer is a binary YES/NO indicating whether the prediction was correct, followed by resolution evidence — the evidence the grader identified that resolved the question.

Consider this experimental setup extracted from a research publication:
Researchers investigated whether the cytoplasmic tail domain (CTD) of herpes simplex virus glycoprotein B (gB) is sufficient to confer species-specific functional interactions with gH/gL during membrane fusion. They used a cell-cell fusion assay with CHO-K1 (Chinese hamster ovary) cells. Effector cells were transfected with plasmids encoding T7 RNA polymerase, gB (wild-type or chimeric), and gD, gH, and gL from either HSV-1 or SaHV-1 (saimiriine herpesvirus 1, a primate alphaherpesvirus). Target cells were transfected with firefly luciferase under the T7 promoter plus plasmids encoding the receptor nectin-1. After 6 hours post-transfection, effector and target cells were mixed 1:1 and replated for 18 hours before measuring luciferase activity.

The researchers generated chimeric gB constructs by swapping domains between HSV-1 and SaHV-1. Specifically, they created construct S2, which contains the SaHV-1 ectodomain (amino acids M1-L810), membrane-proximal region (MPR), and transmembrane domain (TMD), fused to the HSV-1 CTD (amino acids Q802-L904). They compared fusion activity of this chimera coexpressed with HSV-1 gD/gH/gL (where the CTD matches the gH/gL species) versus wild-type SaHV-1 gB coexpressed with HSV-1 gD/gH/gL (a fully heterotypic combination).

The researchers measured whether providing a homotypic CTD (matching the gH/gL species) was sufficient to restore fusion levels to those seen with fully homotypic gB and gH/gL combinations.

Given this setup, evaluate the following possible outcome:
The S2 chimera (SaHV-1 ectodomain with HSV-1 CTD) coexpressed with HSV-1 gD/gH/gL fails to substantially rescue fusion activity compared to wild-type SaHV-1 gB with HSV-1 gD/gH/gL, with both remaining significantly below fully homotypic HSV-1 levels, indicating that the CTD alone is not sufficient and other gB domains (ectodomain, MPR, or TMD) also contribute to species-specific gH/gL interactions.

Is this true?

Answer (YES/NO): NO